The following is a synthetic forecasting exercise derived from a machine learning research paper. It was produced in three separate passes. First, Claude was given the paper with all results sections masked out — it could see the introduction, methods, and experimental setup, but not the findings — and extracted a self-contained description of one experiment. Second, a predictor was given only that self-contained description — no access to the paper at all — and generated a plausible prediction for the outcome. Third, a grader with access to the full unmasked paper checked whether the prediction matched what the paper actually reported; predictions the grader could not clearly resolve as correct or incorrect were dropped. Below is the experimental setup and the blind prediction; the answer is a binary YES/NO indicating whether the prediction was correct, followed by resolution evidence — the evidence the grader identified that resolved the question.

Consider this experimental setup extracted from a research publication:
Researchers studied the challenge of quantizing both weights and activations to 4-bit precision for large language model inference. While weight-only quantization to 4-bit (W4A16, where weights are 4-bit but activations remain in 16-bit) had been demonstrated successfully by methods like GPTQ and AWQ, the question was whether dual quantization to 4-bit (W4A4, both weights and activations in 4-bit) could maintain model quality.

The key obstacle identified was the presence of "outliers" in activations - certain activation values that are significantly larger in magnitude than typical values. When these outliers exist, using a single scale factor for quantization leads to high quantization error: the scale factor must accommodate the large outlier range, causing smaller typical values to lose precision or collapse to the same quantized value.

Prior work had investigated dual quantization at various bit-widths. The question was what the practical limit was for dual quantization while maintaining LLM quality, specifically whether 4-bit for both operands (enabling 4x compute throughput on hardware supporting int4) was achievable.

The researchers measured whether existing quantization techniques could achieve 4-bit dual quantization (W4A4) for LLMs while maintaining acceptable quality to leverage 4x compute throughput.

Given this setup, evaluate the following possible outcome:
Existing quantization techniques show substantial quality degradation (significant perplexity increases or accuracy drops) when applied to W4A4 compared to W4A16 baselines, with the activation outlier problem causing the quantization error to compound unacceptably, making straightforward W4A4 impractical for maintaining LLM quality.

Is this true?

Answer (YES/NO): YES